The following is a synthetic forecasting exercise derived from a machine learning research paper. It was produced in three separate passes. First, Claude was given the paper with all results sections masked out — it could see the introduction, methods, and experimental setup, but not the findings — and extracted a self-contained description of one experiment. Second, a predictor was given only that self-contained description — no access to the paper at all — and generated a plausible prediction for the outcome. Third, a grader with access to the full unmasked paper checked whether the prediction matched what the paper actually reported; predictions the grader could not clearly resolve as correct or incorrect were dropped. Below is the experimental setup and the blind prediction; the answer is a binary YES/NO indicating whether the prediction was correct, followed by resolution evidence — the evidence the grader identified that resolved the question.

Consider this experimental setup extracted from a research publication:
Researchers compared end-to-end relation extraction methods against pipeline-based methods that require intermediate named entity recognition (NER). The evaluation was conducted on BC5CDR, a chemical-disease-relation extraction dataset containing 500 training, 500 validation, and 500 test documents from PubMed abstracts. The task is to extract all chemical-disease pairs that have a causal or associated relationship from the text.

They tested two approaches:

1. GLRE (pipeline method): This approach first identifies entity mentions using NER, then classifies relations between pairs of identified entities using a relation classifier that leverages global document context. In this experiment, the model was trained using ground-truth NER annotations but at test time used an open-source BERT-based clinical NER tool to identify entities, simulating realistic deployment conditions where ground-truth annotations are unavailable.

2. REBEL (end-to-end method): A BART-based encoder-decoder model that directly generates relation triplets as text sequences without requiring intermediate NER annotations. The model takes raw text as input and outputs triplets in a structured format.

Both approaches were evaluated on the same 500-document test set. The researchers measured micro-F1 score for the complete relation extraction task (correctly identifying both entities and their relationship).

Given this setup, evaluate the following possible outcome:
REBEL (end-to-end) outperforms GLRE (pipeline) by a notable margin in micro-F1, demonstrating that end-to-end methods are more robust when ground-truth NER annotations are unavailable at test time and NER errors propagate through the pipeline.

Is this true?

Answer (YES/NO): YES